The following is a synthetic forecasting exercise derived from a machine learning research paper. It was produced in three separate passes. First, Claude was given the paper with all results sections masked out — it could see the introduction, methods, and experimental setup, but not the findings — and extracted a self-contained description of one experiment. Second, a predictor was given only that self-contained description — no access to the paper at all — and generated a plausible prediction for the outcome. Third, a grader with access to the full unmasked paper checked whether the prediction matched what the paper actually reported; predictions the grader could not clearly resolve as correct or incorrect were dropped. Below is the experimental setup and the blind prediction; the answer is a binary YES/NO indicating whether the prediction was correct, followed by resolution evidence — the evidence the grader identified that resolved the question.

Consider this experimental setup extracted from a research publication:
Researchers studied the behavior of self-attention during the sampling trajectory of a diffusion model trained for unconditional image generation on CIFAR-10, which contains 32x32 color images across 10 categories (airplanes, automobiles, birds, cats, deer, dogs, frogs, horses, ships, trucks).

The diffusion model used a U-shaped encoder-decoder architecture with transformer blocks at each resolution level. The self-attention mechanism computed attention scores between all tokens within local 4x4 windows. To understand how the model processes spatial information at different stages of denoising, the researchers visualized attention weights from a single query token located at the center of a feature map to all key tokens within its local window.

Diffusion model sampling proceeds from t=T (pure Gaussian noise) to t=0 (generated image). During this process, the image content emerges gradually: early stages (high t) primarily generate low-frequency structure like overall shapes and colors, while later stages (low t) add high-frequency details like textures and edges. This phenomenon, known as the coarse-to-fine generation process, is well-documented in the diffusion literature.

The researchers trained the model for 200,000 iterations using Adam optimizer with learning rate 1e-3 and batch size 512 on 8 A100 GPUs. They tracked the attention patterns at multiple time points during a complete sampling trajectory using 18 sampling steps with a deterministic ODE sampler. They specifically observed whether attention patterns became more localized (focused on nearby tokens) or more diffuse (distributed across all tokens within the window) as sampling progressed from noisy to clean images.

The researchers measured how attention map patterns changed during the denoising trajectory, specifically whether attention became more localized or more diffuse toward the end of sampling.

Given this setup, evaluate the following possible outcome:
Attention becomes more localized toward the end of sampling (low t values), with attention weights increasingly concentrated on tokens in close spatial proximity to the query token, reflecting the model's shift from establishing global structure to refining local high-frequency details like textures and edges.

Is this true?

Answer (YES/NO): YES